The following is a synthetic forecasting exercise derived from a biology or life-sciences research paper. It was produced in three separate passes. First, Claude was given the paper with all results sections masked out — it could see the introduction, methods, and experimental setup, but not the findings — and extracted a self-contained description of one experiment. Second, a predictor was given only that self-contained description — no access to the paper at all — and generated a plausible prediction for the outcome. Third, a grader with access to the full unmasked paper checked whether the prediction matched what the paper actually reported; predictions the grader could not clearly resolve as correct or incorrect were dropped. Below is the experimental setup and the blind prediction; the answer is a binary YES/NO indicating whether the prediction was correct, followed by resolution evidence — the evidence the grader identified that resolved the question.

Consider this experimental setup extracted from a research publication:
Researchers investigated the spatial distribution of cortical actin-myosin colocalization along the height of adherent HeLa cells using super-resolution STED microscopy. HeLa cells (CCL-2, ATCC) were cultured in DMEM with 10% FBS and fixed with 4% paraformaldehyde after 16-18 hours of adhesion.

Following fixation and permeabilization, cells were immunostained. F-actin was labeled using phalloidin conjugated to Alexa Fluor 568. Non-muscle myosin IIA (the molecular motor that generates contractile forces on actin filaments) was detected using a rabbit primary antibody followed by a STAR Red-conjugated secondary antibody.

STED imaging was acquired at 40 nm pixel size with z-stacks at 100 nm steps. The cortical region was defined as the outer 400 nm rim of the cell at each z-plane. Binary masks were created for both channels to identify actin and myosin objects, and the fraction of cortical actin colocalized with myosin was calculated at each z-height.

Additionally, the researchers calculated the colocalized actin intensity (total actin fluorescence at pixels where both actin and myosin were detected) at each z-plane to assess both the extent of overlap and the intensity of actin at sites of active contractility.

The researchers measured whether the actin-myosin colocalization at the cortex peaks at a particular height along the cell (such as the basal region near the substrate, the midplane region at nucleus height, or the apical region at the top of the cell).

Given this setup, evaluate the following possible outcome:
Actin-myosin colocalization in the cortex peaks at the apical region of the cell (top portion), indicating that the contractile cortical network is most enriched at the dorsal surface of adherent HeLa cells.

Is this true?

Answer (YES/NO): NO